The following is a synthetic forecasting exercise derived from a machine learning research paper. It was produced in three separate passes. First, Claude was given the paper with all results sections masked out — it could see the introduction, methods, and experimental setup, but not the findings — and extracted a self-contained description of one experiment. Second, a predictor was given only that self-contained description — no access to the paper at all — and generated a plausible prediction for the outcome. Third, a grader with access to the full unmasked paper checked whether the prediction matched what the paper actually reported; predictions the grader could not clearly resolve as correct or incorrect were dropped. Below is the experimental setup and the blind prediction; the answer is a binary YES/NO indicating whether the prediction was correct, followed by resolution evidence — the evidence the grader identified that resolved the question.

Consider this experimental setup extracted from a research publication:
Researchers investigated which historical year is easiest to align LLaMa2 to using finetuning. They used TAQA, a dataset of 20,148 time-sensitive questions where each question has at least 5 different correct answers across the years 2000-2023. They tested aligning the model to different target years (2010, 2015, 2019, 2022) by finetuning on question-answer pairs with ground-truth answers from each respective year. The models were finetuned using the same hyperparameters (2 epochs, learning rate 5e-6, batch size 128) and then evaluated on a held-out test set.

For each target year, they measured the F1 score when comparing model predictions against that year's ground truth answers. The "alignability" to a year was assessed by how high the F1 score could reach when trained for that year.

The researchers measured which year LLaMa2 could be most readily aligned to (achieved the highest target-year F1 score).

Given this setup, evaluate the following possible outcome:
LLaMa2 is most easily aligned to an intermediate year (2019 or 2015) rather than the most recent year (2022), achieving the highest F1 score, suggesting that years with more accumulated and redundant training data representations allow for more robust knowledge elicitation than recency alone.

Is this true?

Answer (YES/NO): YES